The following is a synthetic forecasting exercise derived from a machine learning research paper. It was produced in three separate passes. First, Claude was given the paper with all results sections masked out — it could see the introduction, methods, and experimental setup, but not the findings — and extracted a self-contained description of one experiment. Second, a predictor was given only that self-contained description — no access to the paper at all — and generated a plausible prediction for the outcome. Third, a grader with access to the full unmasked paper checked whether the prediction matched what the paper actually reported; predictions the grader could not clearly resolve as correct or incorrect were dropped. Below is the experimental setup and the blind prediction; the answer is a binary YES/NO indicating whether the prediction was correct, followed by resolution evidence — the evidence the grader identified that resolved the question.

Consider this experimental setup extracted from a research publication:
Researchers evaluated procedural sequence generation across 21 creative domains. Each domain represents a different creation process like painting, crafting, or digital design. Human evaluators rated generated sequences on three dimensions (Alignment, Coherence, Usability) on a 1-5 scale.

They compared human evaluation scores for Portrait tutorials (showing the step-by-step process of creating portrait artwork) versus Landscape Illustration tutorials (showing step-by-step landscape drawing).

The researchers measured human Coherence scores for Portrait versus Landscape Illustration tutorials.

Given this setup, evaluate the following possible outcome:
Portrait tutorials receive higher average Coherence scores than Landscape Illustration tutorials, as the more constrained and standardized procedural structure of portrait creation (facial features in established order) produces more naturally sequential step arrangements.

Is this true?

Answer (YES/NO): YES